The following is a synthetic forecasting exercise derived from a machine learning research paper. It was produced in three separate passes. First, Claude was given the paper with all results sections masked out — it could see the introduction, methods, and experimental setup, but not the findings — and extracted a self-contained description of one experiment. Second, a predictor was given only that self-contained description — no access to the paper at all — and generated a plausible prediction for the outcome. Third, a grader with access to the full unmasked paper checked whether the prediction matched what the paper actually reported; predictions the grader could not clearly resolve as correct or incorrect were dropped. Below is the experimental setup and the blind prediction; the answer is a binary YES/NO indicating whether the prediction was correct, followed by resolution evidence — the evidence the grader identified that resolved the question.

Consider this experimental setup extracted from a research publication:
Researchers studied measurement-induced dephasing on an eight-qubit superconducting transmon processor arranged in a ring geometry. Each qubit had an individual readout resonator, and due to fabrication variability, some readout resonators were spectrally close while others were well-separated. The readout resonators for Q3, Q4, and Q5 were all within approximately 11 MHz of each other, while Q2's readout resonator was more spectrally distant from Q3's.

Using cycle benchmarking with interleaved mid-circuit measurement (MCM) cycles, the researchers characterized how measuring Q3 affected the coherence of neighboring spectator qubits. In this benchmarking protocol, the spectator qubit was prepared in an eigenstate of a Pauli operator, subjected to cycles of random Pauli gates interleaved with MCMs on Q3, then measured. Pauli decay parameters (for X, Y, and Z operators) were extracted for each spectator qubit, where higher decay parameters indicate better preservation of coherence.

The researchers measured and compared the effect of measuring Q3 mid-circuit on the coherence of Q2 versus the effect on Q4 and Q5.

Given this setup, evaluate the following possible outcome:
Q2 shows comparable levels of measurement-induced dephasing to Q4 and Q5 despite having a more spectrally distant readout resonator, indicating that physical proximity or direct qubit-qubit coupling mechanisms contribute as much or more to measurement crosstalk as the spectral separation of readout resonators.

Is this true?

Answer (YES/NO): NO